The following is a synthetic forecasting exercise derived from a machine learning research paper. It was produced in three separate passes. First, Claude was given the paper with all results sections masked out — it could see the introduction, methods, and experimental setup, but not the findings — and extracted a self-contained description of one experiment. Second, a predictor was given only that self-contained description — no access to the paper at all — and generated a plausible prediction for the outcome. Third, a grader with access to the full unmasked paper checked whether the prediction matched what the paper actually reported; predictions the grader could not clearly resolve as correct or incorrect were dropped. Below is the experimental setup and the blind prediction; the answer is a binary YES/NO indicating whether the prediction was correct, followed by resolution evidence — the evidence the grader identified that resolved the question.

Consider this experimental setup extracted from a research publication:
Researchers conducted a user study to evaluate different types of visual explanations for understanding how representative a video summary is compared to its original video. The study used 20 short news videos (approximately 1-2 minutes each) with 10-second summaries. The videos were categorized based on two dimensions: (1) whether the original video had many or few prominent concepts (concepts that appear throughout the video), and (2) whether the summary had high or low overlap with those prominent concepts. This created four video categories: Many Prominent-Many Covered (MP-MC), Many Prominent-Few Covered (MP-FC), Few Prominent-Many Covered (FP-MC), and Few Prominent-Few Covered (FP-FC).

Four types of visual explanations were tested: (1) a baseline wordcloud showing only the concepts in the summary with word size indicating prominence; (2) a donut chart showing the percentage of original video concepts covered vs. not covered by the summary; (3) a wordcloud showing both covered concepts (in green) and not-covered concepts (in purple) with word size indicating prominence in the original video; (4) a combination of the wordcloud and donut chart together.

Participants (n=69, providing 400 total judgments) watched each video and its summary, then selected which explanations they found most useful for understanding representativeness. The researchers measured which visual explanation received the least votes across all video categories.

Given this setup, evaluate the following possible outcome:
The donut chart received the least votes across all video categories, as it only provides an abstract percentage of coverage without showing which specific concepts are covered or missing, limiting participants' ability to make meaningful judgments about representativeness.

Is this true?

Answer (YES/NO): NO